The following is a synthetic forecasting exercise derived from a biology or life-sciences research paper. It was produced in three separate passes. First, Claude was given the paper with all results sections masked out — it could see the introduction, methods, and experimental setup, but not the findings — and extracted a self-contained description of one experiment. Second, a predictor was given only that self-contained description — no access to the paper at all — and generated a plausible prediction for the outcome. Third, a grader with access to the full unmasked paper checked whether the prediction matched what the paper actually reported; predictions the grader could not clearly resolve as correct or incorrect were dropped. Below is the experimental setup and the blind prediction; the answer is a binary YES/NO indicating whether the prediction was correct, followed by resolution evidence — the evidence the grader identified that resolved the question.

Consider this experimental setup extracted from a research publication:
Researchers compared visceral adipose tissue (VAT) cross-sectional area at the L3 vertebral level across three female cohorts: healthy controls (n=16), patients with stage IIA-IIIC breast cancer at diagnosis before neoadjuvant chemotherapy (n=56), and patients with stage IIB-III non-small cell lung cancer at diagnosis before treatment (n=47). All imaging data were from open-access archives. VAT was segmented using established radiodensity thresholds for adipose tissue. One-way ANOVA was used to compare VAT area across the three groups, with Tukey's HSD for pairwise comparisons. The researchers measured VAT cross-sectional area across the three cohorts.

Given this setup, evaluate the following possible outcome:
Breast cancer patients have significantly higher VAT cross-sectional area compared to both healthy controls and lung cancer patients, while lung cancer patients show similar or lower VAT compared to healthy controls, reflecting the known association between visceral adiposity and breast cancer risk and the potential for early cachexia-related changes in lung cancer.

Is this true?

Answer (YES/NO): NO